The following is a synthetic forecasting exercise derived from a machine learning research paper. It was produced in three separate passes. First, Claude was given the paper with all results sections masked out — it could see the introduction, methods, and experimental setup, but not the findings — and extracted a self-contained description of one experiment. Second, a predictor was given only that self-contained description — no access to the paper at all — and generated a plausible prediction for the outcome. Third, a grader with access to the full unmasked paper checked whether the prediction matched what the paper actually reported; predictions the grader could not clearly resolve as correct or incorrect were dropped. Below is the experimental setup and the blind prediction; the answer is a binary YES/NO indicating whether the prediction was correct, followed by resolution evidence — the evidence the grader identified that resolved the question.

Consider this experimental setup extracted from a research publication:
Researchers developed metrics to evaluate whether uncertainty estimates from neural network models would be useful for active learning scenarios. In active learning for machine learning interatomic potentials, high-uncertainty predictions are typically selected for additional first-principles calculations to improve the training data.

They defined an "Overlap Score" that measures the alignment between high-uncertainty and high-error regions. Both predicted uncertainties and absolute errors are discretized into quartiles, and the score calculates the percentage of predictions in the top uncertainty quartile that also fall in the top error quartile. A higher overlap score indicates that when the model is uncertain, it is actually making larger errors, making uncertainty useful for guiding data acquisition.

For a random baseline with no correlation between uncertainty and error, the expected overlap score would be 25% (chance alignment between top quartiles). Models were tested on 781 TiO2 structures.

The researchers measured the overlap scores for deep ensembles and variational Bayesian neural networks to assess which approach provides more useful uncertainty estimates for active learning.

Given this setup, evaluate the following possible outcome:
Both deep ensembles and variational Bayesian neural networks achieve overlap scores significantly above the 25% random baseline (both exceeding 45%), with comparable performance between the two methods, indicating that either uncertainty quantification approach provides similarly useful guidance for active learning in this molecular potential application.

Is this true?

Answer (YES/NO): NO